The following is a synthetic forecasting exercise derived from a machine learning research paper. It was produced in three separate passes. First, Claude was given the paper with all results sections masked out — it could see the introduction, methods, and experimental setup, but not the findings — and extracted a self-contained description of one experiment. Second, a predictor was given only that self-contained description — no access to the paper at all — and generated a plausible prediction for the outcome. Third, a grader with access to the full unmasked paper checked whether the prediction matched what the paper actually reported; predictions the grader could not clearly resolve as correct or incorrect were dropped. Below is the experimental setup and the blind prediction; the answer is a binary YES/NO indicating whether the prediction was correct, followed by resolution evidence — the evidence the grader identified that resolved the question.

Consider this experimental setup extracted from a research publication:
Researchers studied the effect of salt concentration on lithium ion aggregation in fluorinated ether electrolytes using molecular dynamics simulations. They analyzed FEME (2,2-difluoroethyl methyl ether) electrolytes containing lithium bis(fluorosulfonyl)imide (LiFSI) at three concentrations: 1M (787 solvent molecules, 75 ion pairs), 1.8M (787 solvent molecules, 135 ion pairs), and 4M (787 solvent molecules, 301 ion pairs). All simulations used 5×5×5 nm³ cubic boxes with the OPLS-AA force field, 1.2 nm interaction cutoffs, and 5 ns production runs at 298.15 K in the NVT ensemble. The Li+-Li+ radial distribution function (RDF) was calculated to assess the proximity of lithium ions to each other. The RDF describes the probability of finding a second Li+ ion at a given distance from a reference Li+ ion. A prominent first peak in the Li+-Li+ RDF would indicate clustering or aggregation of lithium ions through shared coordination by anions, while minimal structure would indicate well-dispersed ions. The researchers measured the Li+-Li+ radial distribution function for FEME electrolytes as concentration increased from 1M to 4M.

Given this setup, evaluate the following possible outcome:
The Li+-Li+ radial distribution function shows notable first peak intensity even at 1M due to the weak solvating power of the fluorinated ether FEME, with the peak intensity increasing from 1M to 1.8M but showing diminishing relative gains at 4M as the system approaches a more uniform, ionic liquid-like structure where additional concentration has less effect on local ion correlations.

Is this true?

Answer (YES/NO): NO